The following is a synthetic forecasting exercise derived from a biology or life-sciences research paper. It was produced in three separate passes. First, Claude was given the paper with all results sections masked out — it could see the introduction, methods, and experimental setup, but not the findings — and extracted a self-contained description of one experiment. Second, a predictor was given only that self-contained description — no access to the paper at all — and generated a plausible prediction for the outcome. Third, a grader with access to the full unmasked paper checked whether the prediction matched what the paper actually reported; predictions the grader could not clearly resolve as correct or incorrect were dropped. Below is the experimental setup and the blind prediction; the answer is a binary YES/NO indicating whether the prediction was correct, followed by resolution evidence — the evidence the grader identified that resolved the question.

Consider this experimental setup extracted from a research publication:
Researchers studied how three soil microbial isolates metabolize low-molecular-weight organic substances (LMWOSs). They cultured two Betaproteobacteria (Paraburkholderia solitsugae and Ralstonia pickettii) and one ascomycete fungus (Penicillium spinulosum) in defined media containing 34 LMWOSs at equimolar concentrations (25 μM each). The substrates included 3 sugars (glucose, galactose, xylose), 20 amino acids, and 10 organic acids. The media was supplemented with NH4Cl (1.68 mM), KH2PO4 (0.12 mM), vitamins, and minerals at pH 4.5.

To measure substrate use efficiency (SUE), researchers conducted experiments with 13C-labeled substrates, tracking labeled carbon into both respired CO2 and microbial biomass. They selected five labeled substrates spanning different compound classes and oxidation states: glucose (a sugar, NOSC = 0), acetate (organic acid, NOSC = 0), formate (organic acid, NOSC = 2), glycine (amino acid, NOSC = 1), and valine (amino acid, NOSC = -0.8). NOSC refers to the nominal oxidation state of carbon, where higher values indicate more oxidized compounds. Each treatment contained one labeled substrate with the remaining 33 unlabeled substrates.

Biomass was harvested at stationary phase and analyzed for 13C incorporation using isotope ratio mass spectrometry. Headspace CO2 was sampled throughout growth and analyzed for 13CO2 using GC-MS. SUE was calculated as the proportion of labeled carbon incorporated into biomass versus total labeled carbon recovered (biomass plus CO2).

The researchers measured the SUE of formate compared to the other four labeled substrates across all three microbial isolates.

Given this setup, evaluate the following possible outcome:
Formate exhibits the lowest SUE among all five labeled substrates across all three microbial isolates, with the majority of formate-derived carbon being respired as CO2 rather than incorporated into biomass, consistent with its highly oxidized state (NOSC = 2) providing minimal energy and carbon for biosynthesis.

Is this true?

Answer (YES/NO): NO